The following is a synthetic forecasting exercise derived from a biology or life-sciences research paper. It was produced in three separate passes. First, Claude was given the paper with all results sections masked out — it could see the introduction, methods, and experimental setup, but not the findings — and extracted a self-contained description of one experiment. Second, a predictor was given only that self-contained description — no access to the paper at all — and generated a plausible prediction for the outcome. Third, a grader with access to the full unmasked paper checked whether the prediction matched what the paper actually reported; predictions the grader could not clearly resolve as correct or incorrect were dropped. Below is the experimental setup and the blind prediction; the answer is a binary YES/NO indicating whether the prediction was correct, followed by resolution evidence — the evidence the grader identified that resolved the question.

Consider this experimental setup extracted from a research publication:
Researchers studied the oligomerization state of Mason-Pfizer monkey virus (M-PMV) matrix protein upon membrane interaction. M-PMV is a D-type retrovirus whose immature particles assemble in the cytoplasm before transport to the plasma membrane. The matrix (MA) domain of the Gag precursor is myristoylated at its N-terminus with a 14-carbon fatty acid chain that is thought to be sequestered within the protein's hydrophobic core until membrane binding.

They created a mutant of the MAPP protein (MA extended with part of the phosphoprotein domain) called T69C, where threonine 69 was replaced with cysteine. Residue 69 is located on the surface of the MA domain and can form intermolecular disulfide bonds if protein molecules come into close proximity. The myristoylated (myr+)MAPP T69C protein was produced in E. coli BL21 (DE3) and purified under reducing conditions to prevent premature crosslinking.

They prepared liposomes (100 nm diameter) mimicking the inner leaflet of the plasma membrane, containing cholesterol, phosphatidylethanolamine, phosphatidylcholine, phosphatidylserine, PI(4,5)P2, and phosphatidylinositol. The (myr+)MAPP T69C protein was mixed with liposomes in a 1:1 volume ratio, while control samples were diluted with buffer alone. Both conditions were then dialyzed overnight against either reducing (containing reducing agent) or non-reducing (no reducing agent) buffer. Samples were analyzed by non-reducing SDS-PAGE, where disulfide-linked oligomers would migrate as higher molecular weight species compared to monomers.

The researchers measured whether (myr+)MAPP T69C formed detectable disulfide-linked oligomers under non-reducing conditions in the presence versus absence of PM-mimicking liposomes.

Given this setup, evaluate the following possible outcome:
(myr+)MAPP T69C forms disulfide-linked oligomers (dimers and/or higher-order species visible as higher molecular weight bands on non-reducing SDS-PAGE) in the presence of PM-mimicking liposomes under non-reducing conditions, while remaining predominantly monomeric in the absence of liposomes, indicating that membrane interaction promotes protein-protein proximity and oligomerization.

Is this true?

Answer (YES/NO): YES